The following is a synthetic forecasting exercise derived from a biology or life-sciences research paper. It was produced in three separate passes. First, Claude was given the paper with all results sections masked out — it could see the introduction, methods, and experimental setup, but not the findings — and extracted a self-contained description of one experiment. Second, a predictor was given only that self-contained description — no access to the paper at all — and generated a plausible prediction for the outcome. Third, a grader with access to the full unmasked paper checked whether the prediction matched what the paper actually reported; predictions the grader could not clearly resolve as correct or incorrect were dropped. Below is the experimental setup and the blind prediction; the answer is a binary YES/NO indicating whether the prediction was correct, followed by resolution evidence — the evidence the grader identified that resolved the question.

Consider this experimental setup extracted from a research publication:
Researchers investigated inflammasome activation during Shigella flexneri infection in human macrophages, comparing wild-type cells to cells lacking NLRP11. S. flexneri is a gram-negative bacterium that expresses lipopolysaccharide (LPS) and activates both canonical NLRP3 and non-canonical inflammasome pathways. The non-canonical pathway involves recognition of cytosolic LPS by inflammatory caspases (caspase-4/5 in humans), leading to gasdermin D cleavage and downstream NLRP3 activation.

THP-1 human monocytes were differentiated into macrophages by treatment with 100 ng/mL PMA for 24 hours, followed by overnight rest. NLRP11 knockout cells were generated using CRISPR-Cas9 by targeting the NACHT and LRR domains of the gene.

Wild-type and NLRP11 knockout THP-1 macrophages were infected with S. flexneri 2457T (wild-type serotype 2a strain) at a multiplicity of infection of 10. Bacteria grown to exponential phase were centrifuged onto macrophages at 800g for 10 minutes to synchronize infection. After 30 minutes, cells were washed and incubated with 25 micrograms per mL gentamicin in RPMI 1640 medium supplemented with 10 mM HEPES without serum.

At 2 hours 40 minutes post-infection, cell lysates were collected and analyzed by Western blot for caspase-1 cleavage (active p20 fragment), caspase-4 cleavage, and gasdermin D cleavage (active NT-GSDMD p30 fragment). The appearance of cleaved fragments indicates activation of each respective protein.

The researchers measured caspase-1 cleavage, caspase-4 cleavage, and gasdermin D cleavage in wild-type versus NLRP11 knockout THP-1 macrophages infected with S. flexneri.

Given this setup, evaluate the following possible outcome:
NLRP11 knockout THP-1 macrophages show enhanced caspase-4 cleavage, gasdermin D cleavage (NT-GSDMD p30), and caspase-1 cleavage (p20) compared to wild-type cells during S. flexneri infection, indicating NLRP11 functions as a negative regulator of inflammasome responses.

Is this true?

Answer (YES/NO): NO